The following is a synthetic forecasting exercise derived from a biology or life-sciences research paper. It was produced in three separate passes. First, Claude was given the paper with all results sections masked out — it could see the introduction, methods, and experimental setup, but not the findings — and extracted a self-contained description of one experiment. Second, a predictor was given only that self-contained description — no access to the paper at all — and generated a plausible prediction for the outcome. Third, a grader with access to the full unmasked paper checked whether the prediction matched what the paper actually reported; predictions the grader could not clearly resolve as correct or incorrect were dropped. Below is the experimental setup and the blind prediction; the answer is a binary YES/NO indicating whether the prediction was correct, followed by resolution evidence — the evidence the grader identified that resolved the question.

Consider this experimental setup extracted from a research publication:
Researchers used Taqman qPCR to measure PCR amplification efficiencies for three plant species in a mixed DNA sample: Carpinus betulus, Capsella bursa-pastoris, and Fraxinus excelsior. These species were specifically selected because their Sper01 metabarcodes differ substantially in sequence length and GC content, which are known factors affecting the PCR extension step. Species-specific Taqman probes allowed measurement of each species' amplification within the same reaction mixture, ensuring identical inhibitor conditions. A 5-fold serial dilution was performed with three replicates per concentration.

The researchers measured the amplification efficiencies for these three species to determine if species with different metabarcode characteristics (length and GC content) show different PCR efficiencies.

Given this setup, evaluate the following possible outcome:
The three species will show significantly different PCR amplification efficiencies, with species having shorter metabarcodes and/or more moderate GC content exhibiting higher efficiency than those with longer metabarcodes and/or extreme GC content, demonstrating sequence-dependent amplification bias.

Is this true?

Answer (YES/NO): NO